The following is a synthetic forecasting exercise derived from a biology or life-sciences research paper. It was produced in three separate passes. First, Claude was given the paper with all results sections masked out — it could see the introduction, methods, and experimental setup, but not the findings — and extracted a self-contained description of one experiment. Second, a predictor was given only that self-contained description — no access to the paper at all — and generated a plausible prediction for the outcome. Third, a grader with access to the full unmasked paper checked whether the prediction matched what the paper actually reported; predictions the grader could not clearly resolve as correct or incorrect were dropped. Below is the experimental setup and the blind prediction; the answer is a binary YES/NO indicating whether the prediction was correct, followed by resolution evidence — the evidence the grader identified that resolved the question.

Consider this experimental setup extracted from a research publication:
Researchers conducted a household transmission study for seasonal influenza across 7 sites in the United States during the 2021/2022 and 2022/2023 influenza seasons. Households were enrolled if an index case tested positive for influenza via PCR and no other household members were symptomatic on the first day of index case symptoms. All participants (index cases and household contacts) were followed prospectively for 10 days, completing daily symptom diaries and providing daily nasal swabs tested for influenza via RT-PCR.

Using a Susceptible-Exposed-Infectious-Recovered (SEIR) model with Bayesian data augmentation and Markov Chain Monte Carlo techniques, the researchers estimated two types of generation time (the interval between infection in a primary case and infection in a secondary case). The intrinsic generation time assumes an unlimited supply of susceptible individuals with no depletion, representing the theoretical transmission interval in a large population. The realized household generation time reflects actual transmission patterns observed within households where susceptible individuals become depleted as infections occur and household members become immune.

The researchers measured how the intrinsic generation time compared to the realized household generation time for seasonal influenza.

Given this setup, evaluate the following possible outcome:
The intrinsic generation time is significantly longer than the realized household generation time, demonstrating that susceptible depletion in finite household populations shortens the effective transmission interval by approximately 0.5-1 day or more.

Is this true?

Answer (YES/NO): NO